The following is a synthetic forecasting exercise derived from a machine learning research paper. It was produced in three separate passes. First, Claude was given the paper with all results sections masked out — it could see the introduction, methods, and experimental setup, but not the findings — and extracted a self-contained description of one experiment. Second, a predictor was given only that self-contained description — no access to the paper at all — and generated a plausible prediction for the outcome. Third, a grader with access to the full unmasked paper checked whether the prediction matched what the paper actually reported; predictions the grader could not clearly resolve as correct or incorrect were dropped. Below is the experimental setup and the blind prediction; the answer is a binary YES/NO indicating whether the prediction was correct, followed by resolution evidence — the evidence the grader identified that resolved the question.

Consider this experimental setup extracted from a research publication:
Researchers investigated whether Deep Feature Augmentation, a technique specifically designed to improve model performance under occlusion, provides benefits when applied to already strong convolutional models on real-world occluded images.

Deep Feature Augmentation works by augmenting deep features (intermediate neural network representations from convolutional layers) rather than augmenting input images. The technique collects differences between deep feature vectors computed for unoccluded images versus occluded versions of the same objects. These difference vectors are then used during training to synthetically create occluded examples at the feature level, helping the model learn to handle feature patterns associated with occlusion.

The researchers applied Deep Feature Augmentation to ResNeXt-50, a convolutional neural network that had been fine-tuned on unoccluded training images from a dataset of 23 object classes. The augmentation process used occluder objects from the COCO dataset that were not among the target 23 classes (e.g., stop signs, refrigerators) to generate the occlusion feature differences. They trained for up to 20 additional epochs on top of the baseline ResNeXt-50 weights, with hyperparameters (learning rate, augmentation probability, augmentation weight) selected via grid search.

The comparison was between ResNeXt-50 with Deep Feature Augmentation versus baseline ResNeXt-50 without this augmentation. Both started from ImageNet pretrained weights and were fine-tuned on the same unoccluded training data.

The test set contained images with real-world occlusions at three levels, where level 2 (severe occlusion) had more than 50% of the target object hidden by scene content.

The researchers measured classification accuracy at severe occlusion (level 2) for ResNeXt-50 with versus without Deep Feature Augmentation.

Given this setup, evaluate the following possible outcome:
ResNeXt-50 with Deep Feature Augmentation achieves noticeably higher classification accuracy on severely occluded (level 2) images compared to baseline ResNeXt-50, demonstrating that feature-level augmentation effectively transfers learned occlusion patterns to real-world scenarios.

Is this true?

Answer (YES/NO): NO